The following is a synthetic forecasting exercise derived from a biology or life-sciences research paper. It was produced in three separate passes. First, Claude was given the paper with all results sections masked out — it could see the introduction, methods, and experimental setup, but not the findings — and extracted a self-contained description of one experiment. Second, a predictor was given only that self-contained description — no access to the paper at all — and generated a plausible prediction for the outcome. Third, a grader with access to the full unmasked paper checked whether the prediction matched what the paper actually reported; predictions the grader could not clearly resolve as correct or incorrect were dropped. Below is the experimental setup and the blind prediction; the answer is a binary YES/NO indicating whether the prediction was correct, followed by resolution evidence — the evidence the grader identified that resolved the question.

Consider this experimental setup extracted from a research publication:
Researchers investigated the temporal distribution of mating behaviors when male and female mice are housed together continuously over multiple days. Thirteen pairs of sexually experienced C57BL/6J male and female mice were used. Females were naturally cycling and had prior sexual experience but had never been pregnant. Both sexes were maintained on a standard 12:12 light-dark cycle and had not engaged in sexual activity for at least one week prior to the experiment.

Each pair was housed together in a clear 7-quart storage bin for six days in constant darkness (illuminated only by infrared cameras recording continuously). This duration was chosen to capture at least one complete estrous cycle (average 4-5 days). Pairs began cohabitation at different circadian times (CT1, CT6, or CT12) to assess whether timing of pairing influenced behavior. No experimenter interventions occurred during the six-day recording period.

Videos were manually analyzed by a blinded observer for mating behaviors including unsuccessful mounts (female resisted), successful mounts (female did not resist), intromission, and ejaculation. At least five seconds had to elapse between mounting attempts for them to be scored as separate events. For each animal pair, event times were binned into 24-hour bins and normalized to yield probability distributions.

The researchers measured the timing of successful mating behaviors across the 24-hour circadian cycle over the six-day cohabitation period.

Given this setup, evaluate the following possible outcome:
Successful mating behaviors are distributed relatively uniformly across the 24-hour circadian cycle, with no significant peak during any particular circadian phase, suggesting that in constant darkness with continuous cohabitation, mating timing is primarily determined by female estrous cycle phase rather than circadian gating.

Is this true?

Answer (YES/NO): NO